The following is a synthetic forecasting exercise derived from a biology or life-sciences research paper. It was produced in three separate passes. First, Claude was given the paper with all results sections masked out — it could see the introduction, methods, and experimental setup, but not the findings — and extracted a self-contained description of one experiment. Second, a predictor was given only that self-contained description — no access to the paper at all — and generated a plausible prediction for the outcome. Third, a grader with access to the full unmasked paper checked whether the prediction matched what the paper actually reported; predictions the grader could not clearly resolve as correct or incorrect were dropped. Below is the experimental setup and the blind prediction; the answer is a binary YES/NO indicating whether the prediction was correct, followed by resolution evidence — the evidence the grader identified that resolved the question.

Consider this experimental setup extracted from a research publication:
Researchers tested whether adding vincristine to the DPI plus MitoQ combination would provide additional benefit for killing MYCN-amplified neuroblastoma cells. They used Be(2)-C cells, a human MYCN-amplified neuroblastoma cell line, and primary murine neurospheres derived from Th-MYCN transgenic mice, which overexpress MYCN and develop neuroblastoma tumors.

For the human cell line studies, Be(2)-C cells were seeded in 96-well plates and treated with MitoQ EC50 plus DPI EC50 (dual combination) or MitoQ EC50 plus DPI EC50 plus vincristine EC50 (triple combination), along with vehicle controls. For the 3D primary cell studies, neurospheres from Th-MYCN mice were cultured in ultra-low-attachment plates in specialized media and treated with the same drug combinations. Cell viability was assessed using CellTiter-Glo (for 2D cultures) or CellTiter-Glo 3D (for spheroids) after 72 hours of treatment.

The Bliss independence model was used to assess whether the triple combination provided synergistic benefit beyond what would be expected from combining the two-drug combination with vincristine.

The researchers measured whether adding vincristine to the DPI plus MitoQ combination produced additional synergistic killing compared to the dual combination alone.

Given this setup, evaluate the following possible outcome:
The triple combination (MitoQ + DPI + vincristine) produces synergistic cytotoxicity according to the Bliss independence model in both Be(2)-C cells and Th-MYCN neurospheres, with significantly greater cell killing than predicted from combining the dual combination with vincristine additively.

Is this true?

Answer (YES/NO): NO